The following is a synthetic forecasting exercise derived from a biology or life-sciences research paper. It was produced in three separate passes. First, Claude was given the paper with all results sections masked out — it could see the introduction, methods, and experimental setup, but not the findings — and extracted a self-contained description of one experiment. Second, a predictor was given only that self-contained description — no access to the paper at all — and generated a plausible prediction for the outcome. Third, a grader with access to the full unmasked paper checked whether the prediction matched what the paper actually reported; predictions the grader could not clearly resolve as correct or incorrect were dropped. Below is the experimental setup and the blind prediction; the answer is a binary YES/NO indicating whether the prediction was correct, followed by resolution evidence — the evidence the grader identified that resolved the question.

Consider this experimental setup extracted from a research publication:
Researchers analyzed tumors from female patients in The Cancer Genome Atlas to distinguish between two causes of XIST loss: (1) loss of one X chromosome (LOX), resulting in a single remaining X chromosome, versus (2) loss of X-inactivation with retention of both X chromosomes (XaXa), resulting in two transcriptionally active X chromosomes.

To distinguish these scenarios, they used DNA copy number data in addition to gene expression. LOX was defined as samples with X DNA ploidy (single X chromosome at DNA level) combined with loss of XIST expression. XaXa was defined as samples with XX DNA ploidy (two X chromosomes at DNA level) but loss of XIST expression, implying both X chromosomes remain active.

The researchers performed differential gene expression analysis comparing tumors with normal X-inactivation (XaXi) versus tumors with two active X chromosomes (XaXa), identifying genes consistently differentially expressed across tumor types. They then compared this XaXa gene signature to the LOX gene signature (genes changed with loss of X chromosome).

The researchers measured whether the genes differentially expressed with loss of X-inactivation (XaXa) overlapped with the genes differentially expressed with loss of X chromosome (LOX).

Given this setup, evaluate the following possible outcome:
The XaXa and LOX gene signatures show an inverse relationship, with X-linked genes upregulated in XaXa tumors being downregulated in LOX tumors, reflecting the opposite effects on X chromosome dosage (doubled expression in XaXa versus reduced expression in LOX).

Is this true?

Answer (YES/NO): NO